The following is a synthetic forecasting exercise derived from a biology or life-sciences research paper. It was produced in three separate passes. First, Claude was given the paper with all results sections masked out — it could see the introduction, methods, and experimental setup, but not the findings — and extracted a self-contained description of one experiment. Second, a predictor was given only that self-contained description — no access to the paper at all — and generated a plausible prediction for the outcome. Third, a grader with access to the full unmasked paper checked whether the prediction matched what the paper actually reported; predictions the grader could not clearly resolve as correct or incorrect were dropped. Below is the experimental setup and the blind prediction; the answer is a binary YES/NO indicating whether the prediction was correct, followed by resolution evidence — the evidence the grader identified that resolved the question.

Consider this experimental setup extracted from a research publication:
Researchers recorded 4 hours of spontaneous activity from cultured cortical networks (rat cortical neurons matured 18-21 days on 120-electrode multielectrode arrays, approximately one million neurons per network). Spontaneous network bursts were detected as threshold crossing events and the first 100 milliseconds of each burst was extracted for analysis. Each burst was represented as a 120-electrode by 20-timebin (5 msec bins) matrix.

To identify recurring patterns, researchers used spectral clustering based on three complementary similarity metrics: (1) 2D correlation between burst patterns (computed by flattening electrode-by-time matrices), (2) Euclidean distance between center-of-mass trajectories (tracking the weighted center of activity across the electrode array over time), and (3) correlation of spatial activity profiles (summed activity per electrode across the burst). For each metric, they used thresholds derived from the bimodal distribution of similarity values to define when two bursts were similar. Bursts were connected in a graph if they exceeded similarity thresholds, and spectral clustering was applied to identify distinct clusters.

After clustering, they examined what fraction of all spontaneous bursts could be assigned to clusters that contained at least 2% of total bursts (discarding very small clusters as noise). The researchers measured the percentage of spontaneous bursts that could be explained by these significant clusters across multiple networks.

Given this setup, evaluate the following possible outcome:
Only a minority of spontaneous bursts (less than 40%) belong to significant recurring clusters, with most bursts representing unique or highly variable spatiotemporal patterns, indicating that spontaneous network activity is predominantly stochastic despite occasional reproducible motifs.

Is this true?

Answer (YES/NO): NO